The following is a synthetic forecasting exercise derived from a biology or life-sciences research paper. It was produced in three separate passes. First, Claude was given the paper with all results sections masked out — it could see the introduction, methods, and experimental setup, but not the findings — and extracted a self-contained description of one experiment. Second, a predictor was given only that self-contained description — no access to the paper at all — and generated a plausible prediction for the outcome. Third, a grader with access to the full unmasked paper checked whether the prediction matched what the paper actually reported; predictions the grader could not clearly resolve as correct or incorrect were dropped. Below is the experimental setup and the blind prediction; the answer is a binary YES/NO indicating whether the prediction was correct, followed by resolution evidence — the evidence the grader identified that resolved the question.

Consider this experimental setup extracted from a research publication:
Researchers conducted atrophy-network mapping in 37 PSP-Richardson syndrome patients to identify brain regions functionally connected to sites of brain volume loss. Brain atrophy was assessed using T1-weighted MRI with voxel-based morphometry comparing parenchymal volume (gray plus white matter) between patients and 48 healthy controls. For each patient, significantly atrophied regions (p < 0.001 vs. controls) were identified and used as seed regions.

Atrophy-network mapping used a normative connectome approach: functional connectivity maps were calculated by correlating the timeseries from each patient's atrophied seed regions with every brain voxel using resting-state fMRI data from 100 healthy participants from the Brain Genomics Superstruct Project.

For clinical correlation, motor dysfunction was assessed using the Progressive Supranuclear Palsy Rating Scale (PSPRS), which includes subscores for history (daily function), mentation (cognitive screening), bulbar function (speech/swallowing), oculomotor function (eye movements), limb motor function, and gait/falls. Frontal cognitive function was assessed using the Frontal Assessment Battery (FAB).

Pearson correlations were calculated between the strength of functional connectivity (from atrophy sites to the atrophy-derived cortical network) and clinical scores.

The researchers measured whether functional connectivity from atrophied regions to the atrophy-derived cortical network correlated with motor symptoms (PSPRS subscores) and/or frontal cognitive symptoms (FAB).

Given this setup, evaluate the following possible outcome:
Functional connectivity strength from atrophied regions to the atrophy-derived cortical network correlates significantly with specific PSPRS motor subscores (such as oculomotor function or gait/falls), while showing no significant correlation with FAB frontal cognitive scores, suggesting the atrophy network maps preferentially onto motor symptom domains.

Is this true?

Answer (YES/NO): NO